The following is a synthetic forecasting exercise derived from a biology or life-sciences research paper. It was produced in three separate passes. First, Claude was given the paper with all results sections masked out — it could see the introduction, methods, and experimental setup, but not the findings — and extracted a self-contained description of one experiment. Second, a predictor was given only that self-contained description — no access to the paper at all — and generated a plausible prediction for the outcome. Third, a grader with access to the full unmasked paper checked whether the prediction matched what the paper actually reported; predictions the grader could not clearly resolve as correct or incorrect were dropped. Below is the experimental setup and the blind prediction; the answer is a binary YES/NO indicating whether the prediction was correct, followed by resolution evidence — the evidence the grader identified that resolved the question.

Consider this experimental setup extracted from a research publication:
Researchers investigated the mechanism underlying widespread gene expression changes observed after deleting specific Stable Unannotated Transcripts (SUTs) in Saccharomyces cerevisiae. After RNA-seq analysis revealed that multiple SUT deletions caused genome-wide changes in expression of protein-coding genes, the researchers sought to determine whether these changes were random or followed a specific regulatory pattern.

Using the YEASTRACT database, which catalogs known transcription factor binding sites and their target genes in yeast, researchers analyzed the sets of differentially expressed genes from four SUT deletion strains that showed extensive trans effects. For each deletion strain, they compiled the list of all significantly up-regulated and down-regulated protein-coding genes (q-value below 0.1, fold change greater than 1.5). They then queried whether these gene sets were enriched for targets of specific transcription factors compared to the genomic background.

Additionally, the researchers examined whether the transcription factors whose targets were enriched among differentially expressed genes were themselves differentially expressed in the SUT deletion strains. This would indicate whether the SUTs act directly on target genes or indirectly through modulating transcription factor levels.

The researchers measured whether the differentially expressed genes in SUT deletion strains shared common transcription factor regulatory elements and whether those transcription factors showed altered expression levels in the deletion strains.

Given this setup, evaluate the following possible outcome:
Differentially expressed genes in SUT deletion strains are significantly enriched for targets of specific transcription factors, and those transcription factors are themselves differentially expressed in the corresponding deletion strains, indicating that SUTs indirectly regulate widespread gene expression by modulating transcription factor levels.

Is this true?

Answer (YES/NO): YES